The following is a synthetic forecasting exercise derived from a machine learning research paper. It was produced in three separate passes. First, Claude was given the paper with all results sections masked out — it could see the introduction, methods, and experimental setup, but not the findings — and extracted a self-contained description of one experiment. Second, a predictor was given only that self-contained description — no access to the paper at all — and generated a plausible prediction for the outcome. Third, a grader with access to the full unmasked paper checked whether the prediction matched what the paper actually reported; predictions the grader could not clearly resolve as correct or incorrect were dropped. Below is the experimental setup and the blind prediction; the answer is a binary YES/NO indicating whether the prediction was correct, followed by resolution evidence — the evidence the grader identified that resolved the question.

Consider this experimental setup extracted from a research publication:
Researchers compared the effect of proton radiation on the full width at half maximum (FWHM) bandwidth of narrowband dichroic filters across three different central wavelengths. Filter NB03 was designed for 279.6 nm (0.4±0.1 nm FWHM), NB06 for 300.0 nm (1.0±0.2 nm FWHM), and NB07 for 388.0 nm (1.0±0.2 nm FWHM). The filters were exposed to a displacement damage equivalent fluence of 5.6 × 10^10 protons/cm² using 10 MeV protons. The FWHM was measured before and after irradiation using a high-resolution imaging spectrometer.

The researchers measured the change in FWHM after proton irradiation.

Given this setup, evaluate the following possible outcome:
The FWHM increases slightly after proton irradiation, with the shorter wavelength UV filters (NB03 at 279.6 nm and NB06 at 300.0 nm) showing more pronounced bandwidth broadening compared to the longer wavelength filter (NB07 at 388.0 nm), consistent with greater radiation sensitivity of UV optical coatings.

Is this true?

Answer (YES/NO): NO